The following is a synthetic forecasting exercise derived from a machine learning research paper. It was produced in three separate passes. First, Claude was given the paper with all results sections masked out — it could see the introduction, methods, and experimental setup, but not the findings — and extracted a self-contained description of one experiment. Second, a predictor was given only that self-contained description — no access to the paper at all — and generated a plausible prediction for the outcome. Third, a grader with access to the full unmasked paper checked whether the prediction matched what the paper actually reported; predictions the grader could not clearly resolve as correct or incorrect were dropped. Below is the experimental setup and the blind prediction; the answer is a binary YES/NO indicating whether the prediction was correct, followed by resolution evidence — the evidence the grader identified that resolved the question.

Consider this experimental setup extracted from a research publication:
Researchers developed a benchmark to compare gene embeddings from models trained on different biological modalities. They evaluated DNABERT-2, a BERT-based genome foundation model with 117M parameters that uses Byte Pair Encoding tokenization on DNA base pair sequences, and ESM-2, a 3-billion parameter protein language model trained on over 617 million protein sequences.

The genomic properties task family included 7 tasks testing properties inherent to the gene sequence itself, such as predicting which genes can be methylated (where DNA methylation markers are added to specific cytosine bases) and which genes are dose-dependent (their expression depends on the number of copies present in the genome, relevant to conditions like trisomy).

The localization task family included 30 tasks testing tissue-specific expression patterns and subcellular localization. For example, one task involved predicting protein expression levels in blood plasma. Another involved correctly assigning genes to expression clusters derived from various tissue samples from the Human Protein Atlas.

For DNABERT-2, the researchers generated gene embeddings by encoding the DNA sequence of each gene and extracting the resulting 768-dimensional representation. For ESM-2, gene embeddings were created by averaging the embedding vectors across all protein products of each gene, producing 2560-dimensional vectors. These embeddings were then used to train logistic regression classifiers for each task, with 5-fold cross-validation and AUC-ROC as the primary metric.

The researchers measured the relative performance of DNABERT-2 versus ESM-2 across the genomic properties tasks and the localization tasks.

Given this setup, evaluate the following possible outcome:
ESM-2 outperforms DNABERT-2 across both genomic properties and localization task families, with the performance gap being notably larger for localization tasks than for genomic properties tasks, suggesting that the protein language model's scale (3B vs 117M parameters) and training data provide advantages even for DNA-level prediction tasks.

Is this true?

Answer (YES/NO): NO